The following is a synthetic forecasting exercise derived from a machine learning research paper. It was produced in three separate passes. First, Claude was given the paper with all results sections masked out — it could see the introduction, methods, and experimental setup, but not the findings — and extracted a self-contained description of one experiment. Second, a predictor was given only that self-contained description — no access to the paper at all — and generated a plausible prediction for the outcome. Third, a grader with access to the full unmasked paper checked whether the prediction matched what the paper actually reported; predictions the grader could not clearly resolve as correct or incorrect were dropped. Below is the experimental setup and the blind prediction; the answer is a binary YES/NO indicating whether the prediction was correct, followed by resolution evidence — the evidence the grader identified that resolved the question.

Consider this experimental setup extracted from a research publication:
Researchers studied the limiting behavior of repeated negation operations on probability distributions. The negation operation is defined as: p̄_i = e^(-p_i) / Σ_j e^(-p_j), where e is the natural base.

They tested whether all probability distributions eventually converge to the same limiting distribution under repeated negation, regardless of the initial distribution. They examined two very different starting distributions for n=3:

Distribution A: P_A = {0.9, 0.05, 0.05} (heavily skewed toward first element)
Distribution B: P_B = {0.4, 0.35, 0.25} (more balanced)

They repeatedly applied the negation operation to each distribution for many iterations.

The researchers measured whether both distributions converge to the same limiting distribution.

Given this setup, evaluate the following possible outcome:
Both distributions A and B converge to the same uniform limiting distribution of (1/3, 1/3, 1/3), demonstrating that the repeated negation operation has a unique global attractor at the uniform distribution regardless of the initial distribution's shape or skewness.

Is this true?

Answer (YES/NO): YES